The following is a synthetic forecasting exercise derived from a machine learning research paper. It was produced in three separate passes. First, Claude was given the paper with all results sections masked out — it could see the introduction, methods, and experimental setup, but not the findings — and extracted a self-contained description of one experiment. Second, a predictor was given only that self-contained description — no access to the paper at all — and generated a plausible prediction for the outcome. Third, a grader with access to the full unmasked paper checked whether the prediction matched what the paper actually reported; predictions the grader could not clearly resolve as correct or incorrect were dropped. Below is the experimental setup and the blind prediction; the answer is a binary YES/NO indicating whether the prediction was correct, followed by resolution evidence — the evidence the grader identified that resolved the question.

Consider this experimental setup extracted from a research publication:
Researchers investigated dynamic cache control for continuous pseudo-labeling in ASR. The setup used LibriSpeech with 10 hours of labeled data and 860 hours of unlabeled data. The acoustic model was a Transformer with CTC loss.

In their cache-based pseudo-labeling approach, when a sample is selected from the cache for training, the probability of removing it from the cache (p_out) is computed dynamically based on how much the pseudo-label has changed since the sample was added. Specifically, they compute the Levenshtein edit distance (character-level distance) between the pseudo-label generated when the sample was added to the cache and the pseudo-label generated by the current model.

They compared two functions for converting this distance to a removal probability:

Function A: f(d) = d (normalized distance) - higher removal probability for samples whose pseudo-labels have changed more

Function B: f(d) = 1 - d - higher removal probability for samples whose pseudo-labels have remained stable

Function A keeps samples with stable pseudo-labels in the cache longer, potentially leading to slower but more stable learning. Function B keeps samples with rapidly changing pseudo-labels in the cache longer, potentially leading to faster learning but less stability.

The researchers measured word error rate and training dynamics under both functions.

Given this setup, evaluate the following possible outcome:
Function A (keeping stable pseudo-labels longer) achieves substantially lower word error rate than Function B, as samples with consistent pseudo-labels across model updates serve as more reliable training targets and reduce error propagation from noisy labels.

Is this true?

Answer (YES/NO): YES